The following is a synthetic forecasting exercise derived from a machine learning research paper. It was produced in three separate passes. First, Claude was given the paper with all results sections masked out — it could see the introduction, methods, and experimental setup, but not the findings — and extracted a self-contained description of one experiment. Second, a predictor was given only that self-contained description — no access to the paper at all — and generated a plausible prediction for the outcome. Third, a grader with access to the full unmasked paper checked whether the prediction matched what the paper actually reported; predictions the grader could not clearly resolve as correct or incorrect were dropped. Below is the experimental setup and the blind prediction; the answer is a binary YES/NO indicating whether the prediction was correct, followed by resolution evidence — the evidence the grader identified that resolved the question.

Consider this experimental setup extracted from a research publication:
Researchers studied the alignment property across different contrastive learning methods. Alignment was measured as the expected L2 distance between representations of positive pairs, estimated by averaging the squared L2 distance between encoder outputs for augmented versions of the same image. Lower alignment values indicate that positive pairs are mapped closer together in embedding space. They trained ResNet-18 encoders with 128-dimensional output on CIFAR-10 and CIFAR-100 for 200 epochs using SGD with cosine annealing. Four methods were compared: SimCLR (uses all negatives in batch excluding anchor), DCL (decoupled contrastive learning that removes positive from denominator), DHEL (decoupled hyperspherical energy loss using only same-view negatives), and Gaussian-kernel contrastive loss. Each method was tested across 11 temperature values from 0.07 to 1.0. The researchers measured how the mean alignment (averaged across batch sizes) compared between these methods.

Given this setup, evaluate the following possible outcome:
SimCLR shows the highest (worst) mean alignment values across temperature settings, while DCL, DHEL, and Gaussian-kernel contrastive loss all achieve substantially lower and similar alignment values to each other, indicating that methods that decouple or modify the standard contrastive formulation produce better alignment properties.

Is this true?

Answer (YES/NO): NO